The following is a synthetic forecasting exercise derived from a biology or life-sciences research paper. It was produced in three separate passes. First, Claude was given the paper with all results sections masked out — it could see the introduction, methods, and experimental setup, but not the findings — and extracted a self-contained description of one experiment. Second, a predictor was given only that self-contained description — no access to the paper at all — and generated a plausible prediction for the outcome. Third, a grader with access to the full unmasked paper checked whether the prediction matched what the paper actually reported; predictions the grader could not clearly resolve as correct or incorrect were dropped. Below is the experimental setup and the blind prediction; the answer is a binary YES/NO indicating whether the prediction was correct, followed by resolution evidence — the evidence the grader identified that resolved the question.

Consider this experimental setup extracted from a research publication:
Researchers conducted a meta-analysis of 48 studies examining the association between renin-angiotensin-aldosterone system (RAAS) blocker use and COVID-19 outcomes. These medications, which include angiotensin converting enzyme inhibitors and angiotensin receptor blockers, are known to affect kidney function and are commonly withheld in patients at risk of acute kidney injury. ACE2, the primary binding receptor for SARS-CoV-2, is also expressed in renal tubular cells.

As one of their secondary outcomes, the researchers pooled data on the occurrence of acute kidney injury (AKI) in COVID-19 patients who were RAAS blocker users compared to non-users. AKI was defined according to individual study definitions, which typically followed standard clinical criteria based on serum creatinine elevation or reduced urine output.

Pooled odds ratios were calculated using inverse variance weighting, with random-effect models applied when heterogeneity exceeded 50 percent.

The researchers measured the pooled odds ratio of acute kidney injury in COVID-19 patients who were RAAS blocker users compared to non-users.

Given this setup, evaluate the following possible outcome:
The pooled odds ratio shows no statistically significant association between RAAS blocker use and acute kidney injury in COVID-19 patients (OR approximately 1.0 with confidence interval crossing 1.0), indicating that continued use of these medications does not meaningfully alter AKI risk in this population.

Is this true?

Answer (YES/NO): YES